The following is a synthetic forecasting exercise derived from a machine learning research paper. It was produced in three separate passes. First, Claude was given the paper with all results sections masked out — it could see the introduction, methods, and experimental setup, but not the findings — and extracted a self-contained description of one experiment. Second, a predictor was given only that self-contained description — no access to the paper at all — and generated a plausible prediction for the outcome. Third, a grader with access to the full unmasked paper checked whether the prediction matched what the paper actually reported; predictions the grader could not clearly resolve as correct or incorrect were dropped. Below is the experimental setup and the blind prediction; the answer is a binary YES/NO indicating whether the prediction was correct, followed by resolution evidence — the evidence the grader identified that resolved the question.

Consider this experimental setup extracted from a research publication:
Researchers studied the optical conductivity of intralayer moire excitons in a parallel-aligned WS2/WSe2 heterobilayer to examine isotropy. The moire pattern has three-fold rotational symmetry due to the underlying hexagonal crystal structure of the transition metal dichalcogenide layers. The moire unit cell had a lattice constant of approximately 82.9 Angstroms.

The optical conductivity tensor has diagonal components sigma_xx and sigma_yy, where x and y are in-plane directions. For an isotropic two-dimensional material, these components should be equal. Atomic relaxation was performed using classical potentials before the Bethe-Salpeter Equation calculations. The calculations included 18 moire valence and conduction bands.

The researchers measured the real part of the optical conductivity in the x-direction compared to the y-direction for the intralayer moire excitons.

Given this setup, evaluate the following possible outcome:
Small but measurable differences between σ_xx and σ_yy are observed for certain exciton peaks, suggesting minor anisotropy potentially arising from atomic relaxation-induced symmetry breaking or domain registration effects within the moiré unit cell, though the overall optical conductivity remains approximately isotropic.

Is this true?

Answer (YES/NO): NO